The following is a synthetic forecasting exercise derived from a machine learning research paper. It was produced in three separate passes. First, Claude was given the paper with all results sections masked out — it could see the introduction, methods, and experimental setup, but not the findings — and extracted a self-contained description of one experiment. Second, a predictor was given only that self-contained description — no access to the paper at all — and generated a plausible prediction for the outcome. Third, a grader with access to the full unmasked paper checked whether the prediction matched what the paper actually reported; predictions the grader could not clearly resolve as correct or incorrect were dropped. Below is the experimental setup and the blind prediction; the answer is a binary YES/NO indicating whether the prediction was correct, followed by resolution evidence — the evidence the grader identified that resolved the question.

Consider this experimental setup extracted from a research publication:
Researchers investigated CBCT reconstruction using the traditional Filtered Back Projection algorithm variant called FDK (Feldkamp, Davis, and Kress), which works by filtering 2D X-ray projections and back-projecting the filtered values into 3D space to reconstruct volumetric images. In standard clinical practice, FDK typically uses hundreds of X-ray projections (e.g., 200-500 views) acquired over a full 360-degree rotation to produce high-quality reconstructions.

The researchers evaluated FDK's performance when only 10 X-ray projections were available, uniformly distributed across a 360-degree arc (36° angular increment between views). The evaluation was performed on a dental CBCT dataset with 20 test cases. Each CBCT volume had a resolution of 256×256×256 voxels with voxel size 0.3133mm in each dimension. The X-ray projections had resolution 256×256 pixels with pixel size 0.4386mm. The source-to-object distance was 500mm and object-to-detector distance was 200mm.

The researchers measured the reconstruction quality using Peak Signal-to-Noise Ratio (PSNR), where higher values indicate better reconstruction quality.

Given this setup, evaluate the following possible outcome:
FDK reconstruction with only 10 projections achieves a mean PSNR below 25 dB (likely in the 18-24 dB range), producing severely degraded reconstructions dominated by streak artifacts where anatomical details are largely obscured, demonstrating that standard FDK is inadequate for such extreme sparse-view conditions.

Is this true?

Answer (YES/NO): YES